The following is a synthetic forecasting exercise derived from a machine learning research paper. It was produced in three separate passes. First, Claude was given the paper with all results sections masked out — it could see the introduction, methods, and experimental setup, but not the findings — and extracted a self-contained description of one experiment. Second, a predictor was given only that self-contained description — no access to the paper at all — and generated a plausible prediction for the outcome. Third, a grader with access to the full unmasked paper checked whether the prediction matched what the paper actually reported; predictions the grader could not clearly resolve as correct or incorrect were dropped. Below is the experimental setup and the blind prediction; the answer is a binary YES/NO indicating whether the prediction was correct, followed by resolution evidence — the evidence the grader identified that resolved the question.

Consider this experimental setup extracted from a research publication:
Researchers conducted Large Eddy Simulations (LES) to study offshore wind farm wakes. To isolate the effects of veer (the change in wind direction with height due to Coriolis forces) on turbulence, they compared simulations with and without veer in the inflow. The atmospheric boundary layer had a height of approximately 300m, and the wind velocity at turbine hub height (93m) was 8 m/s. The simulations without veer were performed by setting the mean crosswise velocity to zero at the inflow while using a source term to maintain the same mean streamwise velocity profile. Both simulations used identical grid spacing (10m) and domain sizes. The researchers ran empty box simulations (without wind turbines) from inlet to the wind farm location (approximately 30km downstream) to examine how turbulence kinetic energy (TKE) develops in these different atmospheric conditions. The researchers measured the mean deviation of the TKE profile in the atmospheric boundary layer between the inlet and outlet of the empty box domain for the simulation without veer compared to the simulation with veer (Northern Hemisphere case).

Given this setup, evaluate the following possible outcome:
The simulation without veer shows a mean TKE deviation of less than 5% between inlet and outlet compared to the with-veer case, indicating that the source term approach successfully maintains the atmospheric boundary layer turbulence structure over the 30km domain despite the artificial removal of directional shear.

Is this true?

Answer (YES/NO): YES